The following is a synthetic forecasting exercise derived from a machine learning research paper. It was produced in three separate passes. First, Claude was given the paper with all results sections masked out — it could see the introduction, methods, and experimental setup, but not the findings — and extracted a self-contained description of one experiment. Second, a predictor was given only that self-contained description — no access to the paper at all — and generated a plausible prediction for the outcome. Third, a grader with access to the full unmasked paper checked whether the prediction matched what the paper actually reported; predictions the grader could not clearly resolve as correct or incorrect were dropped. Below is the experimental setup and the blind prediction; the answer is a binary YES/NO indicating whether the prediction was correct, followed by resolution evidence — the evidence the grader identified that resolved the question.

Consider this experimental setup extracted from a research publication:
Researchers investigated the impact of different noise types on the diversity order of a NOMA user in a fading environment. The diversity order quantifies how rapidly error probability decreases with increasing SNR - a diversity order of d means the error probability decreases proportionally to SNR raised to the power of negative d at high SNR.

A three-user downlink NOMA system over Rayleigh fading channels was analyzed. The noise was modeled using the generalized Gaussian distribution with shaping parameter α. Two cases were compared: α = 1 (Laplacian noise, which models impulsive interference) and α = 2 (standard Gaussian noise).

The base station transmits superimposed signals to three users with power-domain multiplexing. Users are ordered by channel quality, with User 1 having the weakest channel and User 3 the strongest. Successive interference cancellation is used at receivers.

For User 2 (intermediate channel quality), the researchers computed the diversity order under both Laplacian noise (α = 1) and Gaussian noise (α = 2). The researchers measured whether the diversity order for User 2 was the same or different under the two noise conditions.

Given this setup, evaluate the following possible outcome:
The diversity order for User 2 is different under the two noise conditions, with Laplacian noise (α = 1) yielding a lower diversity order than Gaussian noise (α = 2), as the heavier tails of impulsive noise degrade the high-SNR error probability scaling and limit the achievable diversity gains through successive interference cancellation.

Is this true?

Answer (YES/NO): NO